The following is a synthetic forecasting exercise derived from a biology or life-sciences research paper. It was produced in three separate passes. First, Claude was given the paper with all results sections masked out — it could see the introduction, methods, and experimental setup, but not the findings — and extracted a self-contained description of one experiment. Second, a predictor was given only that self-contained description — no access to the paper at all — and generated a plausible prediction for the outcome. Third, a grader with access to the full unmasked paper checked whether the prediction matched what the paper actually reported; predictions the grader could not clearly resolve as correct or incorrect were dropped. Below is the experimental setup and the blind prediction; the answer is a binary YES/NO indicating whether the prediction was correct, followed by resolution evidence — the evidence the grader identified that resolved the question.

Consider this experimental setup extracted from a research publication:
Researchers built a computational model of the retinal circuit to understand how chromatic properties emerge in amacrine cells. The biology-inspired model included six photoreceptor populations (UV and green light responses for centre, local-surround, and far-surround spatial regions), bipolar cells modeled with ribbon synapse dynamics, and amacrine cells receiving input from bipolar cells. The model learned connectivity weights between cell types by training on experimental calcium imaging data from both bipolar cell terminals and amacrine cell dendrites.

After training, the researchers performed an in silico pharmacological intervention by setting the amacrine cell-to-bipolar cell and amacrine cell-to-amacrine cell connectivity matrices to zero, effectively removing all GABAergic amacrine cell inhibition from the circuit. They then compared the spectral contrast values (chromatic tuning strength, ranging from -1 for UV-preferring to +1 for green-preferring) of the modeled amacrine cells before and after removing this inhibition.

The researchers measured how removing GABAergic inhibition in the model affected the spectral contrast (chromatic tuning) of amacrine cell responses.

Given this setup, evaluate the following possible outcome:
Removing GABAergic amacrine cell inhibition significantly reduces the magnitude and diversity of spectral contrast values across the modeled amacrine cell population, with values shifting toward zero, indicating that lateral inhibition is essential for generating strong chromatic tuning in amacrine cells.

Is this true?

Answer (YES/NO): NO